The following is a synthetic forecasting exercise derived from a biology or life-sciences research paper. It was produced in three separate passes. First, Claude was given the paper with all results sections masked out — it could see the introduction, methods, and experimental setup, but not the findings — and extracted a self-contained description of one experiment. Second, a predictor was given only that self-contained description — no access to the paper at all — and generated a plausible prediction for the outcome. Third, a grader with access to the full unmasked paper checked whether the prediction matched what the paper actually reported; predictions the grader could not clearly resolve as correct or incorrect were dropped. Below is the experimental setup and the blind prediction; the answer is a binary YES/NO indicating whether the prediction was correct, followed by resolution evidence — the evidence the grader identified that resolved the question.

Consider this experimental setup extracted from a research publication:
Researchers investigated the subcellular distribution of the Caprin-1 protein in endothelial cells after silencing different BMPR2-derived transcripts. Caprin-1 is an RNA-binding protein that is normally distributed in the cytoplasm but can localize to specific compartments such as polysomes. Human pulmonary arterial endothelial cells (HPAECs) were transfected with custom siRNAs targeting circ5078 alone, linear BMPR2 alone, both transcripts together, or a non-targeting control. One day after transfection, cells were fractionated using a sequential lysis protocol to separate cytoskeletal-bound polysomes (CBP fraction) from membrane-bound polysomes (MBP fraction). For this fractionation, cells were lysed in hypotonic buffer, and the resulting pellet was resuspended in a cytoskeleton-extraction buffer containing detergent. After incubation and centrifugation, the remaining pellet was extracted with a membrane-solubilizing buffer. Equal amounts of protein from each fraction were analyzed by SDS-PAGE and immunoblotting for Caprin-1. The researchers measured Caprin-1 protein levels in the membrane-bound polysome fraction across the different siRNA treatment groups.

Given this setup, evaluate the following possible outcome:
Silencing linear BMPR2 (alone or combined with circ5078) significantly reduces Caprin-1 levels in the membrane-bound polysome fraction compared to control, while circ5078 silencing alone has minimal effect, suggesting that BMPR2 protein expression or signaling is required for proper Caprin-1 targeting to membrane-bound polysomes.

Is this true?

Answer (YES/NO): NO